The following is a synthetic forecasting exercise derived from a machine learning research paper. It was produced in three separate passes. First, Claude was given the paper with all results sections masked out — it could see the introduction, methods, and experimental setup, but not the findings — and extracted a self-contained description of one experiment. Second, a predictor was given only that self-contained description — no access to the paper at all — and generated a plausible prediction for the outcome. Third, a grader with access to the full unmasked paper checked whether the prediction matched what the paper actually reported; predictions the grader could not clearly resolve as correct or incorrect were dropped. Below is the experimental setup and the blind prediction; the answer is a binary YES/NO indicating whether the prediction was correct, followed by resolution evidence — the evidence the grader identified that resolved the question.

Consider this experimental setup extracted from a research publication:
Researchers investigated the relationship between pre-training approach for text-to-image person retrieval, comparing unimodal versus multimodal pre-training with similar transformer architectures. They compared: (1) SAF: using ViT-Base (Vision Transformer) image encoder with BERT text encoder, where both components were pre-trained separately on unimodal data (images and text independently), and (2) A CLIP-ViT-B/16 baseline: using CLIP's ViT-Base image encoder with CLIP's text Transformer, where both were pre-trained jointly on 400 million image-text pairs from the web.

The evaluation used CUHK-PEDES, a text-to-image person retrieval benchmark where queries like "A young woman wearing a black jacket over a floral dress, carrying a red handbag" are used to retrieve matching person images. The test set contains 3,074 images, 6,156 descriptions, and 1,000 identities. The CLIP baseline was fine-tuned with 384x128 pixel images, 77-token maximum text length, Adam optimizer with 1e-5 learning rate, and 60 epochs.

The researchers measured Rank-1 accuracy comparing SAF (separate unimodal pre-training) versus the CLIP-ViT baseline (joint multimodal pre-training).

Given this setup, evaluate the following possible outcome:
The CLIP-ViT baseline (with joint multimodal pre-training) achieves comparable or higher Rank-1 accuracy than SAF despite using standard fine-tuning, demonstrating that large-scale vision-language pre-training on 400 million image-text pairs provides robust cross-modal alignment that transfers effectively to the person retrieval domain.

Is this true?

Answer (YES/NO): YES